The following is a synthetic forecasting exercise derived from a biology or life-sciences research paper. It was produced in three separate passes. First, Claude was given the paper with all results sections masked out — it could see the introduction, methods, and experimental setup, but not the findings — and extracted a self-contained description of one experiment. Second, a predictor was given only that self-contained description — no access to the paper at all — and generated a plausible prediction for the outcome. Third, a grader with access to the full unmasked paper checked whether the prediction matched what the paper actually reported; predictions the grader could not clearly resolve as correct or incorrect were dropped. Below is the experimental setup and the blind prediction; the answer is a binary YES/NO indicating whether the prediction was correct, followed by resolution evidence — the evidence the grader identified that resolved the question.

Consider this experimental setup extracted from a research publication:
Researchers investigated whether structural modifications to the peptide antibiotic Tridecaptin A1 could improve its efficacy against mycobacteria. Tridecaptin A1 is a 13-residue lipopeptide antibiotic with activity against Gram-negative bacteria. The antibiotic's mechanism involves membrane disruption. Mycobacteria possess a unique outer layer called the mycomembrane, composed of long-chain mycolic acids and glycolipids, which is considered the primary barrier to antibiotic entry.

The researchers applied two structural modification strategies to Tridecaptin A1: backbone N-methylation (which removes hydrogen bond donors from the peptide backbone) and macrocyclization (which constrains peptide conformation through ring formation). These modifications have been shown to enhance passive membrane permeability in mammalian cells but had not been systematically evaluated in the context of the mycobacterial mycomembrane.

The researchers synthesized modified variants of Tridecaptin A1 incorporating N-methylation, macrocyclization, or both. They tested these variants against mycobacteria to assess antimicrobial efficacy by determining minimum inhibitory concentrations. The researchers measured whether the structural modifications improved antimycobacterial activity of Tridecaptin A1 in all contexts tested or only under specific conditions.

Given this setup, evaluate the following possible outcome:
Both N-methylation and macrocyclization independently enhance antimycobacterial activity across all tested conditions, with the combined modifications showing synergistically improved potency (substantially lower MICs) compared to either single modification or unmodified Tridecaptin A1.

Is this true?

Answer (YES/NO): NO